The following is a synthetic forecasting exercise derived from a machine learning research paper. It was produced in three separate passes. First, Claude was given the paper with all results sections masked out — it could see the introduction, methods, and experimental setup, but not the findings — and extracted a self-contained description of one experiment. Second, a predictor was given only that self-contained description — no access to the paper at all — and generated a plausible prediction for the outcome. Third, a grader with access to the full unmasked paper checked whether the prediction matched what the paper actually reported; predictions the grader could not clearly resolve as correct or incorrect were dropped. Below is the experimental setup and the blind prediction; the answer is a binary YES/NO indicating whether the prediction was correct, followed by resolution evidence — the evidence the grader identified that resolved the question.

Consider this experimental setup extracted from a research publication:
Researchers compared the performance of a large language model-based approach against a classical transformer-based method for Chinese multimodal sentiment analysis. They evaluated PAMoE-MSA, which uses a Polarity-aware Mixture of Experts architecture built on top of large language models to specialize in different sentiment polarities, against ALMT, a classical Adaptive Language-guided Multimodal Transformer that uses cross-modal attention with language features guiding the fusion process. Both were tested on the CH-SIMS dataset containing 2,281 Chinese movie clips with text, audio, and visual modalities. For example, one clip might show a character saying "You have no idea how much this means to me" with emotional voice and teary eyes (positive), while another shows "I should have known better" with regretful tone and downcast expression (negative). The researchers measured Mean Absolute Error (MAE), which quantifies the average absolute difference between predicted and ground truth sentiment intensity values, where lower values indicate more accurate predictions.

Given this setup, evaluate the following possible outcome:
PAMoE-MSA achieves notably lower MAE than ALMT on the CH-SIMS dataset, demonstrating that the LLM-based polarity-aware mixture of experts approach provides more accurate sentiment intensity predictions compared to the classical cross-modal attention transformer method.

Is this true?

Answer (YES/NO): NO